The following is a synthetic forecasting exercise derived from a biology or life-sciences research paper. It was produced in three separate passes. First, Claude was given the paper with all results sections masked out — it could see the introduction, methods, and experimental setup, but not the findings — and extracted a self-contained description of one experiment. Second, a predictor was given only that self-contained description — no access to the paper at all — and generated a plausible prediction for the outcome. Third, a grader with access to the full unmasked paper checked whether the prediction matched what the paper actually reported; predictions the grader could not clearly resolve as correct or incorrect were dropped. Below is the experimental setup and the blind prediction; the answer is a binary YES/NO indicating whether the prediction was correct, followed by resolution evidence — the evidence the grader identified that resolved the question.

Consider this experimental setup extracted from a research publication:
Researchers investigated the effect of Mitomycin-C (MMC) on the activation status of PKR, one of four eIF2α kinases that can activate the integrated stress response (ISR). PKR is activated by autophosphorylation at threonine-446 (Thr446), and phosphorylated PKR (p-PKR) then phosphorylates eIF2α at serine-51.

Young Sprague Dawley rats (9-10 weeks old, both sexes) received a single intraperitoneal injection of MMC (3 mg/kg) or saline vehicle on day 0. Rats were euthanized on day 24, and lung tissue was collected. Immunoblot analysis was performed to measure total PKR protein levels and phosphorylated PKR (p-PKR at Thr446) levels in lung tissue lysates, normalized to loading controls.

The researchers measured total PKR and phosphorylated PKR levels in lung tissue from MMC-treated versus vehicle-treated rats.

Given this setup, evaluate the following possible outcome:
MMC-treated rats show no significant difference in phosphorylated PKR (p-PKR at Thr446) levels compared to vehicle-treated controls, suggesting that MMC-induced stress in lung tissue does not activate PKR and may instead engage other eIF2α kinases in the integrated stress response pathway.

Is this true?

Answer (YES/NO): NO